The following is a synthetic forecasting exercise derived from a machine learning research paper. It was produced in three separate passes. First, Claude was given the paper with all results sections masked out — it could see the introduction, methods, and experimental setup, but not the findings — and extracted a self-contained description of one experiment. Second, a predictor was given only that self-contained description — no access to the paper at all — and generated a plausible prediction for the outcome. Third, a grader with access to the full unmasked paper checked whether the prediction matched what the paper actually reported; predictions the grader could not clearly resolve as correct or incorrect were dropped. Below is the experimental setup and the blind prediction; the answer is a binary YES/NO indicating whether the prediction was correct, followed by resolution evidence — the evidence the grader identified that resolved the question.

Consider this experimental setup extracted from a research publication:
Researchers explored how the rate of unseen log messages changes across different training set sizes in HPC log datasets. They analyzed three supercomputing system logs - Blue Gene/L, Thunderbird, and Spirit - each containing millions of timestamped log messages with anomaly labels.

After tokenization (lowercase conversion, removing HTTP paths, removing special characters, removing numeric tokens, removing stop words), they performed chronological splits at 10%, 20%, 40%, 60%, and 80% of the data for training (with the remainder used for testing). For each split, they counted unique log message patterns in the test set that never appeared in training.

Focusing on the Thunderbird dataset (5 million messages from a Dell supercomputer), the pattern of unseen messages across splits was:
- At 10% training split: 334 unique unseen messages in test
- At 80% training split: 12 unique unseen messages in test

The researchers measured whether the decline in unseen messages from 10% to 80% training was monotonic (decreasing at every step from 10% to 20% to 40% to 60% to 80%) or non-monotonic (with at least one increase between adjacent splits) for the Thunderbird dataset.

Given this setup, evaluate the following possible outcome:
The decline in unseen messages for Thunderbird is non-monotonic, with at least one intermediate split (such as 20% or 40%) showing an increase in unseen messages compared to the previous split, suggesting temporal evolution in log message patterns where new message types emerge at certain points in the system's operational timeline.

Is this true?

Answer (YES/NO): NO